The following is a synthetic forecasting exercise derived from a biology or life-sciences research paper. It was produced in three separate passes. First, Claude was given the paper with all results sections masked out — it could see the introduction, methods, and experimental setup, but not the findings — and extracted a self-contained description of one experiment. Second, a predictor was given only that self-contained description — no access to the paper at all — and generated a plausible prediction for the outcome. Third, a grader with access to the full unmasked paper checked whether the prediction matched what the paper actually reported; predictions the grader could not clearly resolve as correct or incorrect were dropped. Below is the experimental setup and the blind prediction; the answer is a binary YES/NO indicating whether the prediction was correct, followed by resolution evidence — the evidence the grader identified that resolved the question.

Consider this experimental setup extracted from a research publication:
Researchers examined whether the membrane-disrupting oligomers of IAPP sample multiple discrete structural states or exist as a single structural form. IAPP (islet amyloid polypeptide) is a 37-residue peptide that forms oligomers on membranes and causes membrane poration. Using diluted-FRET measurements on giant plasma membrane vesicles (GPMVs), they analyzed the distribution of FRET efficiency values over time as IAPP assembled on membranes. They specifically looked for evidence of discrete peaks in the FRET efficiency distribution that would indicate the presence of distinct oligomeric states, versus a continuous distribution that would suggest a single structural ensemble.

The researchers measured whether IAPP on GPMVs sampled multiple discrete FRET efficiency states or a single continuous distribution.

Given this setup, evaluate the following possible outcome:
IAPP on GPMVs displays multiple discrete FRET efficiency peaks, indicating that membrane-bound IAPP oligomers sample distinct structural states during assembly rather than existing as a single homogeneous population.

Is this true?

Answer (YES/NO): YES